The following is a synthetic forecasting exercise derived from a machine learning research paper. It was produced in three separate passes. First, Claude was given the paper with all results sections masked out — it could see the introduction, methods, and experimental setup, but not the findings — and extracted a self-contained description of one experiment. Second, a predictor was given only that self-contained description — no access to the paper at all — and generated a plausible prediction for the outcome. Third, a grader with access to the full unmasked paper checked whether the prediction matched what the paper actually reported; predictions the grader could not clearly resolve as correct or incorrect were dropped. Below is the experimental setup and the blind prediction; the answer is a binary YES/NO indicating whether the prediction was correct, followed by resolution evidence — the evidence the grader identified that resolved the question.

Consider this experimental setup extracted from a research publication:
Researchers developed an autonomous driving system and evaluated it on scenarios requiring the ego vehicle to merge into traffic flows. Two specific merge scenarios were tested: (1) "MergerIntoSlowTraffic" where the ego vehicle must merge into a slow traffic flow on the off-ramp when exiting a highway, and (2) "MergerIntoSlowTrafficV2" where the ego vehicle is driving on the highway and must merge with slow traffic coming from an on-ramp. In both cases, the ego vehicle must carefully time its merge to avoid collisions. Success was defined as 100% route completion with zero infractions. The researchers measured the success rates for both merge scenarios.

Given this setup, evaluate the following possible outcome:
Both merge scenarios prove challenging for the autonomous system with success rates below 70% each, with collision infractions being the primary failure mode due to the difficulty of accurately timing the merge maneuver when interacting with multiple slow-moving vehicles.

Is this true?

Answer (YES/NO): NO